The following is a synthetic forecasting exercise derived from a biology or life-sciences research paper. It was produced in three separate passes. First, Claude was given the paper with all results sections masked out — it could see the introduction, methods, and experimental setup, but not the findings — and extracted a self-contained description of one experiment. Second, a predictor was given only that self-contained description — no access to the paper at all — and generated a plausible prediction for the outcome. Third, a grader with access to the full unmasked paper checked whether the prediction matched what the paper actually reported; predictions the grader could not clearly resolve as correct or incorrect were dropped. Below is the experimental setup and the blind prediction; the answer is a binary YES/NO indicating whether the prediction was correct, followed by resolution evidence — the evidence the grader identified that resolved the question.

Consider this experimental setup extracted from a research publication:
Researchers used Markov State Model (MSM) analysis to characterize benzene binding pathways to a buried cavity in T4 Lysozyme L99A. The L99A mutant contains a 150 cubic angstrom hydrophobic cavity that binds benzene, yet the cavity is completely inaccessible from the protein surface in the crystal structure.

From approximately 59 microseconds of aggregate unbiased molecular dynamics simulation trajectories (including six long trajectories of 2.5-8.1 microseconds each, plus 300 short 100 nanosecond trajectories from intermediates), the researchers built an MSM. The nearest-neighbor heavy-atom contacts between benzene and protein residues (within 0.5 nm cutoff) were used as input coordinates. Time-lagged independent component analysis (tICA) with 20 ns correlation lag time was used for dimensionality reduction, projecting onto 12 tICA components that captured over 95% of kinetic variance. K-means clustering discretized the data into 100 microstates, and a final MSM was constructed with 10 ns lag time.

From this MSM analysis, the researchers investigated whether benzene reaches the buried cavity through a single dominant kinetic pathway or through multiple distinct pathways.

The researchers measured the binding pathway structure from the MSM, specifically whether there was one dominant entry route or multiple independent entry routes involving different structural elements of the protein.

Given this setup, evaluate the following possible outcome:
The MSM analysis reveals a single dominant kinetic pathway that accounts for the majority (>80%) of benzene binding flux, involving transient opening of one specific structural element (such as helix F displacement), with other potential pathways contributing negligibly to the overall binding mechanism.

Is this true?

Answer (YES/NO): NO